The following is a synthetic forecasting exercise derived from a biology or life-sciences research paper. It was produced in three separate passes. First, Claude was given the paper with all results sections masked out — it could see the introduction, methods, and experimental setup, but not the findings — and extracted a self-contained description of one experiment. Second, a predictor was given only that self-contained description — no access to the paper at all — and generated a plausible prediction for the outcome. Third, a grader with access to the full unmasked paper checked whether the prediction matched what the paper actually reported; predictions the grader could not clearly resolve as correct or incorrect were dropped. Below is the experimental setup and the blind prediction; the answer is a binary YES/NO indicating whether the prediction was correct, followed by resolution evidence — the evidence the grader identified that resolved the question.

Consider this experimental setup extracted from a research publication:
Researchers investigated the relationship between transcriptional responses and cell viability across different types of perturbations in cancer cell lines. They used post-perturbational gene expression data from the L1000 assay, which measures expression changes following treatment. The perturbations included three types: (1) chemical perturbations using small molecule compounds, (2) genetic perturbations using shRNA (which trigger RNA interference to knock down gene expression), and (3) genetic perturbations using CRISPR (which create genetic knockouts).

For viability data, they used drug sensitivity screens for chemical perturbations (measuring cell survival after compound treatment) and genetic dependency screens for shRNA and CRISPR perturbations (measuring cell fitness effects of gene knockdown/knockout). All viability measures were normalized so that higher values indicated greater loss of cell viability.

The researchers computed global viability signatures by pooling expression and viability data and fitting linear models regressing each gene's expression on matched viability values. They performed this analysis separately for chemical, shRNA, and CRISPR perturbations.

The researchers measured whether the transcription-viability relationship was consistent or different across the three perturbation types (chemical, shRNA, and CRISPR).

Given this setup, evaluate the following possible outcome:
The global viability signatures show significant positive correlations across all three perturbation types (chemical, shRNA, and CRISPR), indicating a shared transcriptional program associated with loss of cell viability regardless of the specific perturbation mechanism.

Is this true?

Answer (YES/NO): YES